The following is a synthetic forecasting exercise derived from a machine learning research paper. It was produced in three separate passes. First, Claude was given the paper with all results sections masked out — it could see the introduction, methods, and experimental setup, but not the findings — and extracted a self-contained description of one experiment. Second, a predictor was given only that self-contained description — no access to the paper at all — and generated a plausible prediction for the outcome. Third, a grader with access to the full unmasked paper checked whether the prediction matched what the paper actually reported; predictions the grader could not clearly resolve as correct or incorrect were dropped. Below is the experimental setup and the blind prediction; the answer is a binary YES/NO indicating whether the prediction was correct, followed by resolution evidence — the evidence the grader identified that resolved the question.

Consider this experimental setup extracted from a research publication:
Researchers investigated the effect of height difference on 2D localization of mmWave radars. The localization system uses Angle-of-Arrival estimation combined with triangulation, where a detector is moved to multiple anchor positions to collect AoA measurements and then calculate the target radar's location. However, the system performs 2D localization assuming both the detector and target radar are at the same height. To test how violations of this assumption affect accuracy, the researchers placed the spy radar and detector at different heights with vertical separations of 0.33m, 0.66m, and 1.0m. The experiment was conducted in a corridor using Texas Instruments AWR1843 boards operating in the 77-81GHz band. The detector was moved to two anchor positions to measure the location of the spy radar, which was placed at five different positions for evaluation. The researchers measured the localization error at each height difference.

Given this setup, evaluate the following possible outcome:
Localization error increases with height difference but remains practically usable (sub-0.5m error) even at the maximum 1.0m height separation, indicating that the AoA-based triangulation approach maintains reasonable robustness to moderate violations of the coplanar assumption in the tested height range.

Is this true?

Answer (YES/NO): NO